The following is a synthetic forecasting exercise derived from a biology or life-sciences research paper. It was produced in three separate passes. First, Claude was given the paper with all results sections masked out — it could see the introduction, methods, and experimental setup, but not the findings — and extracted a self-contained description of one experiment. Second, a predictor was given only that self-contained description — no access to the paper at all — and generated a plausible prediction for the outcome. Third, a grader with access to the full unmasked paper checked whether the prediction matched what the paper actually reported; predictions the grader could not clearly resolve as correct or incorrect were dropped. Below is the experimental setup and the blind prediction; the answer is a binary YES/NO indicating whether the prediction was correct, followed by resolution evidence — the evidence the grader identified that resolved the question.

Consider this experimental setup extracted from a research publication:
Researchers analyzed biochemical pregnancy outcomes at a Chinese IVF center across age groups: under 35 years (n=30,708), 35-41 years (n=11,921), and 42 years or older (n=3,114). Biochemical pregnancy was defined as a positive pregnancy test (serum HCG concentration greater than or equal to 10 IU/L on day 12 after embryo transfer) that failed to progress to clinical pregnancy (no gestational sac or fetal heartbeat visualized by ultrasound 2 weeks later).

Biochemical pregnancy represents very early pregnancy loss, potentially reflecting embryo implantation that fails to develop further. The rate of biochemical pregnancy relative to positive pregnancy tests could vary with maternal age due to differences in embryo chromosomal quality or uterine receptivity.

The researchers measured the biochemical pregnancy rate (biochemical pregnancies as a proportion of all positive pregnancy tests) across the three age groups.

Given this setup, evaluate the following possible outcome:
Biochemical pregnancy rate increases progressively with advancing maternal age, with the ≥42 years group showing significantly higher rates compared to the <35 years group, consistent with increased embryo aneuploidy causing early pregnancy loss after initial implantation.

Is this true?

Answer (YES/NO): NO